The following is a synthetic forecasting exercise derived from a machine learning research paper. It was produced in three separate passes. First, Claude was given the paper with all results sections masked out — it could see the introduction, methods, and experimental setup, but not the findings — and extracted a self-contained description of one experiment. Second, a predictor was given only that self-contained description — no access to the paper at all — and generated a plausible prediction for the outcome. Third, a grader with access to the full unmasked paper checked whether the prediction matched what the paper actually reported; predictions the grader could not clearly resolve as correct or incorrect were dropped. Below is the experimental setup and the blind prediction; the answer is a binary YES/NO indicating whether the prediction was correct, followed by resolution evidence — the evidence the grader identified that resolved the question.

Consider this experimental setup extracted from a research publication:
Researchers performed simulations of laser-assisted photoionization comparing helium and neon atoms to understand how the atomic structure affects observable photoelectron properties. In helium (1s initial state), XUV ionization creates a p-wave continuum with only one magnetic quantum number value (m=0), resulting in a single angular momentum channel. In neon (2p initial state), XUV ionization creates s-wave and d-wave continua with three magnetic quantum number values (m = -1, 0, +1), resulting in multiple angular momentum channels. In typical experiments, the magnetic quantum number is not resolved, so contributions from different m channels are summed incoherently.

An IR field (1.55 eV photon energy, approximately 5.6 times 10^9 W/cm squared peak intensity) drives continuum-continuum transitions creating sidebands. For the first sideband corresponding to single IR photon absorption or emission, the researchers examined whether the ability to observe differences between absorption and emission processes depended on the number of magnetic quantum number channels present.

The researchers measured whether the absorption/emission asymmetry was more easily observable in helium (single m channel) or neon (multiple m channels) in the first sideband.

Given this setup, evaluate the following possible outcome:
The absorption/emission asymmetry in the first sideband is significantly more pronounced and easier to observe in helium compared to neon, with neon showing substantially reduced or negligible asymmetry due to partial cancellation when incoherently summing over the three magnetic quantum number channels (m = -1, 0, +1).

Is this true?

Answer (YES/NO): YES